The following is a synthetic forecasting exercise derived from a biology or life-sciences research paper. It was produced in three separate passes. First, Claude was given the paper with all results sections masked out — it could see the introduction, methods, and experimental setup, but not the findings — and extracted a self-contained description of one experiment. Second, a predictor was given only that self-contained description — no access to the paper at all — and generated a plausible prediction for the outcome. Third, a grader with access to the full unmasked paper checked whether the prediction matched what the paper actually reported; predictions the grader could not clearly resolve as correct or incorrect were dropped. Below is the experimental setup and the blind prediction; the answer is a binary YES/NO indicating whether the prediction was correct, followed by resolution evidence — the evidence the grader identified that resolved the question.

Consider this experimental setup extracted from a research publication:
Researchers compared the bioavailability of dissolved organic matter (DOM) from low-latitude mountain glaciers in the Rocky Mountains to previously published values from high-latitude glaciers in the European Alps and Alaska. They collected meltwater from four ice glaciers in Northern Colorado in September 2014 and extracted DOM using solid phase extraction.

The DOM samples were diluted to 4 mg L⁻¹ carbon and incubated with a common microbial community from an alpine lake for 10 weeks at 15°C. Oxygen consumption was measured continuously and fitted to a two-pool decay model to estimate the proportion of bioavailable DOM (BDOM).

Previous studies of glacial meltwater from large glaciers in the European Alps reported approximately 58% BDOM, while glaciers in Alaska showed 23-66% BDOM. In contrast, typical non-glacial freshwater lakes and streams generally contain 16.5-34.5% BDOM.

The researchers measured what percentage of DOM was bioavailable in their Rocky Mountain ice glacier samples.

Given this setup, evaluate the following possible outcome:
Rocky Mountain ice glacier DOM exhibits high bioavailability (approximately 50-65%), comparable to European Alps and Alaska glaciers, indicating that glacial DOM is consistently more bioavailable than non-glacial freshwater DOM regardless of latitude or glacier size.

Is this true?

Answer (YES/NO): YES